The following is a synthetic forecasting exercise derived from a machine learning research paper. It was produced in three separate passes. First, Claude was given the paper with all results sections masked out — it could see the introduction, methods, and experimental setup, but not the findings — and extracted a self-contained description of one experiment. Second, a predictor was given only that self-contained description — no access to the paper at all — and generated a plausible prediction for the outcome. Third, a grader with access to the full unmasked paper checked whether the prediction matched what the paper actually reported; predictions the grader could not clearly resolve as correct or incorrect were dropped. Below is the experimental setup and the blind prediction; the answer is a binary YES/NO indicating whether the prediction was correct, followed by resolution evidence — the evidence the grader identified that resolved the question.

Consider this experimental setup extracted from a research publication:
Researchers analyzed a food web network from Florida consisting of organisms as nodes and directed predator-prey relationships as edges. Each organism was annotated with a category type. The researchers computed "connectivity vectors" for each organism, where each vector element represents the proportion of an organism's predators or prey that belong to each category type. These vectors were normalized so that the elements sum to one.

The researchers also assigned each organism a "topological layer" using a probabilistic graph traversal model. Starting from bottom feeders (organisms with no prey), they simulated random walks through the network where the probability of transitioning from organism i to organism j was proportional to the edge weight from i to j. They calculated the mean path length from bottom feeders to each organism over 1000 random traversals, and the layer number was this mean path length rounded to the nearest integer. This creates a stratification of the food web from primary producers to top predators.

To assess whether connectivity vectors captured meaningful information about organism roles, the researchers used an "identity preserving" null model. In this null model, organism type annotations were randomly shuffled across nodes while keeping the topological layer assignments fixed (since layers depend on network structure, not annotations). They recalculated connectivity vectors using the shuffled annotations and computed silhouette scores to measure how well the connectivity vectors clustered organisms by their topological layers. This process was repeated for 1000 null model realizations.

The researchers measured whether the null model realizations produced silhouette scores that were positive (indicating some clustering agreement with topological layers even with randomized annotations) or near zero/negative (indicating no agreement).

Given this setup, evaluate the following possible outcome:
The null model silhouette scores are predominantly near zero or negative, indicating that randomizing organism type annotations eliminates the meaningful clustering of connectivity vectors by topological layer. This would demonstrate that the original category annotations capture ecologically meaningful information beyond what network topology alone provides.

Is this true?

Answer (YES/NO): NO